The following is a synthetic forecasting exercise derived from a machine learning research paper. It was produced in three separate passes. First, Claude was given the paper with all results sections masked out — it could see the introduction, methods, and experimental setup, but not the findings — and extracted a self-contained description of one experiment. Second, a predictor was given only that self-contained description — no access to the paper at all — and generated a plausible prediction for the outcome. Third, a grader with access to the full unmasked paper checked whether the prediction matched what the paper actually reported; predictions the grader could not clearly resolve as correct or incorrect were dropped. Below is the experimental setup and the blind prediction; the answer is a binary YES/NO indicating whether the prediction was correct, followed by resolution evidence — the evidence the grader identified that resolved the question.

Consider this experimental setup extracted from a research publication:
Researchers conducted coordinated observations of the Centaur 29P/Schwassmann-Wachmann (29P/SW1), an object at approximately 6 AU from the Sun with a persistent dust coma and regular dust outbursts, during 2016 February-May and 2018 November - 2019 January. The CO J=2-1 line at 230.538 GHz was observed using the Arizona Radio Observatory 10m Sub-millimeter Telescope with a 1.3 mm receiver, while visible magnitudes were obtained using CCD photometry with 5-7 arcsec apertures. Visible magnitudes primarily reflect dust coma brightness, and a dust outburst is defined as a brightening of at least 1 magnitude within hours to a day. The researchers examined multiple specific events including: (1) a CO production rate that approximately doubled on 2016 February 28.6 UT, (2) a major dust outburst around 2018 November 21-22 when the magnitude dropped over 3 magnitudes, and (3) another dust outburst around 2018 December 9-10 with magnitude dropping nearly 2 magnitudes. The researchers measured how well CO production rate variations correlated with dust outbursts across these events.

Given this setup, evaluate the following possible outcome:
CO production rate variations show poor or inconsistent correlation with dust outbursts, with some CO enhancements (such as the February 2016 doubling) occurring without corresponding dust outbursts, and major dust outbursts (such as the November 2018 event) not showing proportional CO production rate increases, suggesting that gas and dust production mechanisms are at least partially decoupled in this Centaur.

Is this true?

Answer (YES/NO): YES